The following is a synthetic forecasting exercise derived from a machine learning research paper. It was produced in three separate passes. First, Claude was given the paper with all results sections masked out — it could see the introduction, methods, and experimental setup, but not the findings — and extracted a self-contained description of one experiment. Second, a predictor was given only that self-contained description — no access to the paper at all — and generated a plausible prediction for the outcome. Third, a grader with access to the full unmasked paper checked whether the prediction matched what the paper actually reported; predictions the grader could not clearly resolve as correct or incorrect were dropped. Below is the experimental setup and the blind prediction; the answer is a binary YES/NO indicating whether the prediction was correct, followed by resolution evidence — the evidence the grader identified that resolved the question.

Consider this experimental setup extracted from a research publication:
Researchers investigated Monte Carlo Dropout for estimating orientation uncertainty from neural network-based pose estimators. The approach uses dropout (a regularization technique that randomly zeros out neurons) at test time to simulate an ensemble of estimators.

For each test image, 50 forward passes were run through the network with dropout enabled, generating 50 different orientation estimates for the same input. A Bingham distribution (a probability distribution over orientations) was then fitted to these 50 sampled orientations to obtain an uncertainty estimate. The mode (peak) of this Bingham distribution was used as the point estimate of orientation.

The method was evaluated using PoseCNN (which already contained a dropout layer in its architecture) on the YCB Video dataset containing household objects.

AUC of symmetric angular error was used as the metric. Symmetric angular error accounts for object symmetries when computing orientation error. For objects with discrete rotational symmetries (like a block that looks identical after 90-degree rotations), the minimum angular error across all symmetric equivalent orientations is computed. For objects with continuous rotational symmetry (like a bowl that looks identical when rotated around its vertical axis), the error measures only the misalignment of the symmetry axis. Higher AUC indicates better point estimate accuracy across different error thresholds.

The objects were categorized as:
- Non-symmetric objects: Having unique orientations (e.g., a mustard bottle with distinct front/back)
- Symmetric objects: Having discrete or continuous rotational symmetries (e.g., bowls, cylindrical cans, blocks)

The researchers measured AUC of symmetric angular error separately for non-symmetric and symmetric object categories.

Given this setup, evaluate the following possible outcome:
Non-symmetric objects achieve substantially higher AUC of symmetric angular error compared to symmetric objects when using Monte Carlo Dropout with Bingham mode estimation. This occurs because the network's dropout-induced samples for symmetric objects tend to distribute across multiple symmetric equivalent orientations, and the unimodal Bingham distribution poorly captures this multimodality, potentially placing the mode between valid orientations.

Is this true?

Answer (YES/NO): YES